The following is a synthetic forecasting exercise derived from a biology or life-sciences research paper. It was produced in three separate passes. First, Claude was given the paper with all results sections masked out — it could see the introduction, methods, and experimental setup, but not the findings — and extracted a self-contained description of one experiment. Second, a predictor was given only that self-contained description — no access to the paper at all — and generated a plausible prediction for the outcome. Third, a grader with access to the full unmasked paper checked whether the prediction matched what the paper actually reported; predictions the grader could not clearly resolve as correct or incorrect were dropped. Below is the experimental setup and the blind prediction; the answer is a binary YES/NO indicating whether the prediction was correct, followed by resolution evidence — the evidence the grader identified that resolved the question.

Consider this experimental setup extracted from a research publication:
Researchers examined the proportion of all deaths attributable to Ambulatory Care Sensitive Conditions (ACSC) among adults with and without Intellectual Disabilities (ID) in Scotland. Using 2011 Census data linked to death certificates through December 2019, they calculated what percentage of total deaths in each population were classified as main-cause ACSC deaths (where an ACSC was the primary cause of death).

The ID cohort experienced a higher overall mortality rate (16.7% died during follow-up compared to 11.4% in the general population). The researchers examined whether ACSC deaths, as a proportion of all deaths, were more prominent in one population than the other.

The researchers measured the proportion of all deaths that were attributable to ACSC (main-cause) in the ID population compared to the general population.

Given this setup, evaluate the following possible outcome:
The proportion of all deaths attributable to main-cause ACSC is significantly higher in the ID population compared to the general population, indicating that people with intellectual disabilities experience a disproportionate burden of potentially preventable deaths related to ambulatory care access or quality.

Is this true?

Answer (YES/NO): NO